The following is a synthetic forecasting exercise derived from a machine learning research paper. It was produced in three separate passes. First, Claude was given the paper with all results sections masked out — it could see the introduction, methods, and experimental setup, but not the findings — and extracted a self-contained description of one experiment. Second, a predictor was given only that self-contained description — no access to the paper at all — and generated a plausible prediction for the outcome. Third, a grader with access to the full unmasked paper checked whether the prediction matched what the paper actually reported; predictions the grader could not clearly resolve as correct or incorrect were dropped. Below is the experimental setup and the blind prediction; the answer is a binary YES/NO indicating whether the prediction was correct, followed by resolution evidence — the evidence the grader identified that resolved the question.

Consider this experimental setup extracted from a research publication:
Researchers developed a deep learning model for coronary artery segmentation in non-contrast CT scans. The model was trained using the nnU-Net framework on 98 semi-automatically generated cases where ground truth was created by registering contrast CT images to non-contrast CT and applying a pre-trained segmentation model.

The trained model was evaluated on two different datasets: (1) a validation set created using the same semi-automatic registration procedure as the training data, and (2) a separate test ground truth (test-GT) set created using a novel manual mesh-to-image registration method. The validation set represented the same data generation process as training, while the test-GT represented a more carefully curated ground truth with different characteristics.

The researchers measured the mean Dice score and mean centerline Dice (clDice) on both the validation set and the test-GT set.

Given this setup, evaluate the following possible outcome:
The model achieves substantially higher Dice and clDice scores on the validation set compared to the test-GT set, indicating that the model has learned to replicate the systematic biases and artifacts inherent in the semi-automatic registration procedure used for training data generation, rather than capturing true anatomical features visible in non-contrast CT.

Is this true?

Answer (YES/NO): NO